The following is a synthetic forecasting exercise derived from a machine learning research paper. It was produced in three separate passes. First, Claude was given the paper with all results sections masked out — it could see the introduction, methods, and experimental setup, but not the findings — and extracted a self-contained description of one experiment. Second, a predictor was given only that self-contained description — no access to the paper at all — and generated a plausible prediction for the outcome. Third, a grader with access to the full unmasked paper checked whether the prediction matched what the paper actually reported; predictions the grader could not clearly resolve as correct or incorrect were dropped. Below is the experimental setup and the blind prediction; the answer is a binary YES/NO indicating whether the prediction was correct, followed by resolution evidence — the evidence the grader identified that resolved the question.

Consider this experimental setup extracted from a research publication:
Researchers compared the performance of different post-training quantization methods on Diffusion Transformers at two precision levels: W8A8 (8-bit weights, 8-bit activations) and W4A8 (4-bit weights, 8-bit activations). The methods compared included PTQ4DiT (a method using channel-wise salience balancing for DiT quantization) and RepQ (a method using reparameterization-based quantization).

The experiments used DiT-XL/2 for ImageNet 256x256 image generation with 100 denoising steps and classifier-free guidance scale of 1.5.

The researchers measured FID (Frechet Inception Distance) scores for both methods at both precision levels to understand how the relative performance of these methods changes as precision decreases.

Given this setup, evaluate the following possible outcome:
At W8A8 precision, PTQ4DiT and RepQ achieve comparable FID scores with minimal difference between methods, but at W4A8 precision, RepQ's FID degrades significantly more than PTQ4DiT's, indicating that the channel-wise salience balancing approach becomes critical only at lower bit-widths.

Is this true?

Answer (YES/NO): YES